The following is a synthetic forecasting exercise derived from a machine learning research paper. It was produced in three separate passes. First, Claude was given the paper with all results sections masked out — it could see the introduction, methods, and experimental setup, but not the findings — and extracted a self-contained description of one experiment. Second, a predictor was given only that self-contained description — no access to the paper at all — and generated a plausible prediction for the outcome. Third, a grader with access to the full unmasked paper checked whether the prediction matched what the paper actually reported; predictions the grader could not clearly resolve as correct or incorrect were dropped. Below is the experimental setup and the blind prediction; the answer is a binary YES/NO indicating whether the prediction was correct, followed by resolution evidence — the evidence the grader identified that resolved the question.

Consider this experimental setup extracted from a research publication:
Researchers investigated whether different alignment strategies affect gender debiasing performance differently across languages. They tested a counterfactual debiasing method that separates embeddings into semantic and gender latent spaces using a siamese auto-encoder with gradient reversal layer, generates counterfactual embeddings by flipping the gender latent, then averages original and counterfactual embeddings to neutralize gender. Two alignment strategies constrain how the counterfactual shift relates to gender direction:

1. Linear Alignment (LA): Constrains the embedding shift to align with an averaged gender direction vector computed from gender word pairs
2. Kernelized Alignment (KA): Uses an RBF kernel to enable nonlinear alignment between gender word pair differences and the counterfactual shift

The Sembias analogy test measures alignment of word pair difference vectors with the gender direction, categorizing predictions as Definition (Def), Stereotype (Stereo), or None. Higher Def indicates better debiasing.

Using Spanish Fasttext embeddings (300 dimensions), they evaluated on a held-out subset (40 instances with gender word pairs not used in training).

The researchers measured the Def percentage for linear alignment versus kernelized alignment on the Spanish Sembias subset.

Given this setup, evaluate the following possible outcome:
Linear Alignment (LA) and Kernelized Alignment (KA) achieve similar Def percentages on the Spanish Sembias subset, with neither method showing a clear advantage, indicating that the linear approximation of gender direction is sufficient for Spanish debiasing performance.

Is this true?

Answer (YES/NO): YES